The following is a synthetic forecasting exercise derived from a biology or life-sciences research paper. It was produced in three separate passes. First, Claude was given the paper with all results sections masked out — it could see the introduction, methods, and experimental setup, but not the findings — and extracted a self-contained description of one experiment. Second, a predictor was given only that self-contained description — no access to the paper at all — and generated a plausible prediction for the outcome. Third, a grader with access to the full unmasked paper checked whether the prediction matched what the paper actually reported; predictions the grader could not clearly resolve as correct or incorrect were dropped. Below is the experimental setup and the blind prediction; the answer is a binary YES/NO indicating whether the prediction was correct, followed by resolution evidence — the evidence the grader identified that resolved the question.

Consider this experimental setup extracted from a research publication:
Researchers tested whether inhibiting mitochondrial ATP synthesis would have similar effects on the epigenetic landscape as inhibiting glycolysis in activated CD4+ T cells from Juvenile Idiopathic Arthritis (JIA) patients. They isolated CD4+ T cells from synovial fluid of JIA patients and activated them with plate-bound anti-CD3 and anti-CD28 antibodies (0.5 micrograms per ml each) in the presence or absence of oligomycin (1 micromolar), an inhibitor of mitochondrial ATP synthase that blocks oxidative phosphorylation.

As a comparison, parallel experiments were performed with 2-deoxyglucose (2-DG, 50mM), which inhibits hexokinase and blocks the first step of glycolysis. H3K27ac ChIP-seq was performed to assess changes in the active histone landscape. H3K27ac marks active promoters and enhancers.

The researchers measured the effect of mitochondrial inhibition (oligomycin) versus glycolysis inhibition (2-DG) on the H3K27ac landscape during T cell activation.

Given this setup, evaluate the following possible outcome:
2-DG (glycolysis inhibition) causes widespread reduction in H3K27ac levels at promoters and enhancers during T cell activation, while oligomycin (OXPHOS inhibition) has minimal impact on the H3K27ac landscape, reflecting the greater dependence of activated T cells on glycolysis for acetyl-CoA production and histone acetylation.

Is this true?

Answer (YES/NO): YES